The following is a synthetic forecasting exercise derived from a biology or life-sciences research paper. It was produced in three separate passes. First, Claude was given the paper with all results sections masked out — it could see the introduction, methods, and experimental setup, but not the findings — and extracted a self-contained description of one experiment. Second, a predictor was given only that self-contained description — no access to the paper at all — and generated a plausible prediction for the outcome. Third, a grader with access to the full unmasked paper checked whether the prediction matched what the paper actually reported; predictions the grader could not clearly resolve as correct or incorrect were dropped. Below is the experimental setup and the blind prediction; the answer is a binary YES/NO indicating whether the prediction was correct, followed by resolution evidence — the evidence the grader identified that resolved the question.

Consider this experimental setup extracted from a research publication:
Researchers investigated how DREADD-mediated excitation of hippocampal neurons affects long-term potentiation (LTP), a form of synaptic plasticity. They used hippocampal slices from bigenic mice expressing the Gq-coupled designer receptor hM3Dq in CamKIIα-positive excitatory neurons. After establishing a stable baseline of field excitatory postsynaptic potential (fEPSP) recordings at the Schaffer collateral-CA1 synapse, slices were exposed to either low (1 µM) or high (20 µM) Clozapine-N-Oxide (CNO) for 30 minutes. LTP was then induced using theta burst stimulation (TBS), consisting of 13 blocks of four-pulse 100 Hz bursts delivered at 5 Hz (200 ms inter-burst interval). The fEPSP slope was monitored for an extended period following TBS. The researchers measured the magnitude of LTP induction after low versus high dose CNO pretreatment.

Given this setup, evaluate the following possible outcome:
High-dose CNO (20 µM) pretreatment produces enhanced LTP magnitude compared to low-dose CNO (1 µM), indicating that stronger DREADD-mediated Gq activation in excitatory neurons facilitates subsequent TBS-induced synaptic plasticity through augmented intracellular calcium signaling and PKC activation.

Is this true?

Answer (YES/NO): NO